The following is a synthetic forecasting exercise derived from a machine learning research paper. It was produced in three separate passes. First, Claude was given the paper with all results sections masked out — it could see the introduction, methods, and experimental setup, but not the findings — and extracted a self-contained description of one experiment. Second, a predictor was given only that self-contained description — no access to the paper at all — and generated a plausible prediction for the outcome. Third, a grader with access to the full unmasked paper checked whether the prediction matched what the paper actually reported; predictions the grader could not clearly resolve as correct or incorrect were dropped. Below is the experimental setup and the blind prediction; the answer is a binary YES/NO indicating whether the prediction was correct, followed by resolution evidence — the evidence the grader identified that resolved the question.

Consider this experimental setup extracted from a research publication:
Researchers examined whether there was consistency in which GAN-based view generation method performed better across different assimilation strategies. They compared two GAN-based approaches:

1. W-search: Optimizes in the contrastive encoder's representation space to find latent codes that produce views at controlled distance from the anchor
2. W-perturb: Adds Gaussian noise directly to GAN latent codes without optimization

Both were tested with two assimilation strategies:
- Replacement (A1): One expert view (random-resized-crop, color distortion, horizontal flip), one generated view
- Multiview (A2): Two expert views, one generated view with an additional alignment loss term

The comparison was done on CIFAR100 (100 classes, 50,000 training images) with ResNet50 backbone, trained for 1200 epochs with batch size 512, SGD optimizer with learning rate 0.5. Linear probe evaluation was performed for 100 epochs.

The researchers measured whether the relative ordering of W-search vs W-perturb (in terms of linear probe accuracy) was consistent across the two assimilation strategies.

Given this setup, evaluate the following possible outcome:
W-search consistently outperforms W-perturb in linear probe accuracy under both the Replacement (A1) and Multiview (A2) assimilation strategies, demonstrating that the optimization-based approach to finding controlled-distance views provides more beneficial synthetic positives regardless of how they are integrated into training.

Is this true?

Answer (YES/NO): NO